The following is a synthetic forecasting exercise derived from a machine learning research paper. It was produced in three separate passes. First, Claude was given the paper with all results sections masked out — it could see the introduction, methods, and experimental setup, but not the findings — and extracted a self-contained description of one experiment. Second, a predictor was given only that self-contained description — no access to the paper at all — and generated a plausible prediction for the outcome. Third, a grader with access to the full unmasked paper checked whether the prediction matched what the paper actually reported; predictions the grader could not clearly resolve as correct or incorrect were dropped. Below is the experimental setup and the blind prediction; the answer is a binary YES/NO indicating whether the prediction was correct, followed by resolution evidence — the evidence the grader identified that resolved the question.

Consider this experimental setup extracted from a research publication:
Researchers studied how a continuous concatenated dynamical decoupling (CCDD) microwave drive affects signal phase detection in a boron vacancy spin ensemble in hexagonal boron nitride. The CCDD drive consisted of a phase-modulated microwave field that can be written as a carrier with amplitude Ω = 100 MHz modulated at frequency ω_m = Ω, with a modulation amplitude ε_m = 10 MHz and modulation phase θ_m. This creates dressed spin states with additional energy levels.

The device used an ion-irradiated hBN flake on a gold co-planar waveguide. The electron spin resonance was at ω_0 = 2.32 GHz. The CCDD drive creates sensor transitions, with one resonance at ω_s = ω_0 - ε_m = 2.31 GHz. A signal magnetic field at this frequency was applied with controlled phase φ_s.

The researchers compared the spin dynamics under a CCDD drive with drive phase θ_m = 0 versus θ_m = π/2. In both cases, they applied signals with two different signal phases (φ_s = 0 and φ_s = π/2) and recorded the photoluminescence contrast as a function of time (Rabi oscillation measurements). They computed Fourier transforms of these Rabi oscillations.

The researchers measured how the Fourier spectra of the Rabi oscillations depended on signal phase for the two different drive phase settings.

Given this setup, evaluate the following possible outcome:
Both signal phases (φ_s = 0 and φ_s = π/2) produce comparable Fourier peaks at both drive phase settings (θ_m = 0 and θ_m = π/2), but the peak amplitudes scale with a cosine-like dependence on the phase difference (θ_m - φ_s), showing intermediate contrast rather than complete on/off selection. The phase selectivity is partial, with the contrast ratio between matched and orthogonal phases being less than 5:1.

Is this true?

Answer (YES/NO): NO